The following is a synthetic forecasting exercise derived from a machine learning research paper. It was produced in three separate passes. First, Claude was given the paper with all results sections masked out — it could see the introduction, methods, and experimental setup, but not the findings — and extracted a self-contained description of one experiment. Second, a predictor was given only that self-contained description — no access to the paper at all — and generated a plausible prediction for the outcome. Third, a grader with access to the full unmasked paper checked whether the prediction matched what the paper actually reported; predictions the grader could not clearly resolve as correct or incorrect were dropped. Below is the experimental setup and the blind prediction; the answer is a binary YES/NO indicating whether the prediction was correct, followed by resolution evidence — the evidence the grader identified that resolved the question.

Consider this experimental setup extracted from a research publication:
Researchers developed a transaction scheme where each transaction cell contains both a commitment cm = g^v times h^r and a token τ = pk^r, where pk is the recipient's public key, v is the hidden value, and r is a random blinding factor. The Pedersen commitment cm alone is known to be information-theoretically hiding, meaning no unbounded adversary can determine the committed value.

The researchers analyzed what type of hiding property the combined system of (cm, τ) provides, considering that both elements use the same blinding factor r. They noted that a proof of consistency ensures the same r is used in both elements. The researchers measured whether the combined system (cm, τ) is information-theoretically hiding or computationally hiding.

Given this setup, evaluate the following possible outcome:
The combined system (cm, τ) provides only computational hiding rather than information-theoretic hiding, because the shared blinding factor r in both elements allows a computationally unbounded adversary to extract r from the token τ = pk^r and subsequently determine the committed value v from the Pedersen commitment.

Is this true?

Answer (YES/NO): YES